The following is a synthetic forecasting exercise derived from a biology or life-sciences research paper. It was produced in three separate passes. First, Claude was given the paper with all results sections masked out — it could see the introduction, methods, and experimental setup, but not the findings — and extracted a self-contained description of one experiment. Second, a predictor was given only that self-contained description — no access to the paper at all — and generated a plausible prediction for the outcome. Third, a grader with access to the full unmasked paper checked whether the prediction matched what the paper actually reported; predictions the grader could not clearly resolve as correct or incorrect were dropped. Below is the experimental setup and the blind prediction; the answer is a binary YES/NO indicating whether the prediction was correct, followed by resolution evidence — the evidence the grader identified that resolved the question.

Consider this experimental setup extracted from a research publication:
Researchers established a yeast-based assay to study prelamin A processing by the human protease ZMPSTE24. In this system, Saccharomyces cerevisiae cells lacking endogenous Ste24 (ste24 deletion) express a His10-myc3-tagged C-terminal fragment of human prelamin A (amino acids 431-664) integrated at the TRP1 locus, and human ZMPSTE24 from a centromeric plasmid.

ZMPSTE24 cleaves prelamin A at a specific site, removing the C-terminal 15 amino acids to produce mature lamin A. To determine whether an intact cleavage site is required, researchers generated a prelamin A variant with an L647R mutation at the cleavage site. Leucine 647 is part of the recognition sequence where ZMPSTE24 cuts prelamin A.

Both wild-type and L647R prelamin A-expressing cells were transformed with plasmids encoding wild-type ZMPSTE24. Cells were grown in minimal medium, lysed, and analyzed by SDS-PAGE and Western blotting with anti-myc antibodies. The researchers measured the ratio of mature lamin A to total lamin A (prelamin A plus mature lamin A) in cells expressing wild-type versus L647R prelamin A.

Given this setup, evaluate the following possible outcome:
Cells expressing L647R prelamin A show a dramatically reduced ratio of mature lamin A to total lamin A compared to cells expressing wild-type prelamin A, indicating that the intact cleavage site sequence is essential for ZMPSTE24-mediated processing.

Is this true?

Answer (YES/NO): YES